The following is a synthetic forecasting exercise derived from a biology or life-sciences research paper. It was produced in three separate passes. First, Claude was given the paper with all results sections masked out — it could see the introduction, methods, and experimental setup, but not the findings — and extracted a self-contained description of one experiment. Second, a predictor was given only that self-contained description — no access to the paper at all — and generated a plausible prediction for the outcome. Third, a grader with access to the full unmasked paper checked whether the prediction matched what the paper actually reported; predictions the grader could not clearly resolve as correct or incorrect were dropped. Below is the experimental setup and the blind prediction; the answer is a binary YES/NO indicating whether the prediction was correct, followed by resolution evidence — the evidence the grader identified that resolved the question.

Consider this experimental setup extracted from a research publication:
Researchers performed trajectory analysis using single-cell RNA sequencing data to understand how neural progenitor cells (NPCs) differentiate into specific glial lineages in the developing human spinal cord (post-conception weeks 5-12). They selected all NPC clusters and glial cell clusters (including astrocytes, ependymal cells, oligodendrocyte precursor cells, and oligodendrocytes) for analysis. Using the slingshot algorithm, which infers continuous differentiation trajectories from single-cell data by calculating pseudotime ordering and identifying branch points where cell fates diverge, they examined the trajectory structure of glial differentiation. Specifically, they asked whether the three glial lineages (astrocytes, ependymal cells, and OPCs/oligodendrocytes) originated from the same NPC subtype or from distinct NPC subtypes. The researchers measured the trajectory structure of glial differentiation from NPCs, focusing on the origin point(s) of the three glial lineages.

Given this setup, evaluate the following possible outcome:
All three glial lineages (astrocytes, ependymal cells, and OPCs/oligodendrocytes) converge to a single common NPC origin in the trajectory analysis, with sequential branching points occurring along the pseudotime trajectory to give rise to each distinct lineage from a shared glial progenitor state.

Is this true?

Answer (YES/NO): NO